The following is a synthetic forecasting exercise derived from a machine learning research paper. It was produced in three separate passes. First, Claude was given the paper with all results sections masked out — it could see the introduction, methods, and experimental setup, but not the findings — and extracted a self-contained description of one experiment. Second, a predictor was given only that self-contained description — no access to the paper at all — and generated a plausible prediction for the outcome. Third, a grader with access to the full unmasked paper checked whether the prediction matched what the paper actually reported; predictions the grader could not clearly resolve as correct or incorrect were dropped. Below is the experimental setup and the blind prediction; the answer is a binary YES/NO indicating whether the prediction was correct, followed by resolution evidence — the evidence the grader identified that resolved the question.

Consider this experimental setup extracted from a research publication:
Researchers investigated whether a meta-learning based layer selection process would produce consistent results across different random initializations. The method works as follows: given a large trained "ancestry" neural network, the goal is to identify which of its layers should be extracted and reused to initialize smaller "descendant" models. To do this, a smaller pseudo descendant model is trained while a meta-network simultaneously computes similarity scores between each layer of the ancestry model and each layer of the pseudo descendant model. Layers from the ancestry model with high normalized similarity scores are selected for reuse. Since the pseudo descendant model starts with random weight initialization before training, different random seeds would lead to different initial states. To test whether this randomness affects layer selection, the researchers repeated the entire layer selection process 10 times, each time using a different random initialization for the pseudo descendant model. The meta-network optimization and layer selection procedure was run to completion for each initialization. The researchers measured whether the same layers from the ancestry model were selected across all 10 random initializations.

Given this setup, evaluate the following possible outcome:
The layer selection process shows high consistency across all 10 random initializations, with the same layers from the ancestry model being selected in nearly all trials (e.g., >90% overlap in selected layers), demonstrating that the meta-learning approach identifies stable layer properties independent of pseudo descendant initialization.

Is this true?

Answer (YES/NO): YES